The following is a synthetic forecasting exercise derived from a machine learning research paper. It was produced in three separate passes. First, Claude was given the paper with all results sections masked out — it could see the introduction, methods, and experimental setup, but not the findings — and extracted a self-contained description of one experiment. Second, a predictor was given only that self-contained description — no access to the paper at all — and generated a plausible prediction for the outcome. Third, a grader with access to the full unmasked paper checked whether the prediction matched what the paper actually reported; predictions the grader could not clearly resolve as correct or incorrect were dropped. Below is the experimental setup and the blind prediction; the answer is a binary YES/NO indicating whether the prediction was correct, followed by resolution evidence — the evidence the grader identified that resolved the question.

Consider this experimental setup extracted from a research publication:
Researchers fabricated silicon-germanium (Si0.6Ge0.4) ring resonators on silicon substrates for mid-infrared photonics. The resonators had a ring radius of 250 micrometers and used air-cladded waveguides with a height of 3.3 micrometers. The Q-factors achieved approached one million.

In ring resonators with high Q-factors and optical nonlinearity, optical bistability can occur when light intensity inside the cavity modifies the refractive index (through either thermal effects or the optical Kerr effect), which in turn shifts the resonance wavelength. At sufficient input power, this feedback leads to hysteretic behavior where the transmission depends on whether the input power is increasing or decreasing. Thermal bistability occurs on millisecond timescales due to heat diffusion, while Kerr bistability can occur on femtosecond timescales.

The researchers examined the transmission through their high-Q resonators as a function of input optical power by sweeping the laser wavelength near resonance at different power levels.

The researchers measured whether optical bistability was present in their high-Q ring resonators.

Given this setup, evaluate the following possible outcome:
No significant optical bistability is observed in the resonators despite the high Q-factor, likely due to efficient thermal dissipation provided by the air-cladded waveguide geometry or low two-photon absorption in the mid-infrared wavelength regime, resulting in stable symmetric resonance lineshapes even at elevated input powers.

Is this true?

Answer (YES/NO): NO